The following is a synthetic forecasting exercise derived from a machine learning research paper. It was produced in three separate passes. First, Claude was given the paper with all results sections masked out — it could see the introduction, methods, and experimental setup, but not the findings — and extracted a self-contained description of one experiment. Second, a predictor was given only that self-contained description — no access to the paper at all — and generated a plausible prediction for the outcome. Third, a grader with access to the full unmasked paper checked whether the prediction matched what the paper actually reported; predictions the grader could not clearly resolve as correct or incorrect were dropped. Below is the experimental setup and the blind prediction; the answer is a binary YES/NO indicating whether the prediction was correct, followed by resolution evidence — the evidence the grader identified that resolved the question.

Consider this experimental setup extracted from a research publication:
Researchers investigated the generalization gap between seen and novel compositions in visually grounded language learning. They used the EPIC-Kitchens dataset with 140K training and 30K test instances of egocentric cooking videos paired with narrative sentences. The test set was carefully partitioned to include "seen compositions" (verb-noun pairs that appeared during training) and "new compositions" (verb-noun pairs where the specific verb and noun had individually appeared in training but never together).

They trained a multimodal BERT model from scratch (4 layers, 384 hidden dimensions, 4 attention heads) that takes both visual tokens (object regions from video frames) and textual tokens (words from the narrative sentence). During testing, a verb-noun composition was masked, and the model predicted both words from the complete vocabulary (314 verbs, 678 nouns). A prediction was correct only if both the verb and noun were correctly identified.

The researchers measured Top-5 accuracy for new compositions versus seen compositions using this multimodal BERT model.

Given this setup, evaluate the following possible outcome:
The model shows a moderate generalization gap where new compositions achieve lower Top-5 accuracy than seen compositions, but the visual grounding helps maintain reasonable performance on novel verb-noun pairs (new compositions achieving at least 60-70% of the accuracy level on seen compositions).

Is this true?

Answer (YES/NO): YES